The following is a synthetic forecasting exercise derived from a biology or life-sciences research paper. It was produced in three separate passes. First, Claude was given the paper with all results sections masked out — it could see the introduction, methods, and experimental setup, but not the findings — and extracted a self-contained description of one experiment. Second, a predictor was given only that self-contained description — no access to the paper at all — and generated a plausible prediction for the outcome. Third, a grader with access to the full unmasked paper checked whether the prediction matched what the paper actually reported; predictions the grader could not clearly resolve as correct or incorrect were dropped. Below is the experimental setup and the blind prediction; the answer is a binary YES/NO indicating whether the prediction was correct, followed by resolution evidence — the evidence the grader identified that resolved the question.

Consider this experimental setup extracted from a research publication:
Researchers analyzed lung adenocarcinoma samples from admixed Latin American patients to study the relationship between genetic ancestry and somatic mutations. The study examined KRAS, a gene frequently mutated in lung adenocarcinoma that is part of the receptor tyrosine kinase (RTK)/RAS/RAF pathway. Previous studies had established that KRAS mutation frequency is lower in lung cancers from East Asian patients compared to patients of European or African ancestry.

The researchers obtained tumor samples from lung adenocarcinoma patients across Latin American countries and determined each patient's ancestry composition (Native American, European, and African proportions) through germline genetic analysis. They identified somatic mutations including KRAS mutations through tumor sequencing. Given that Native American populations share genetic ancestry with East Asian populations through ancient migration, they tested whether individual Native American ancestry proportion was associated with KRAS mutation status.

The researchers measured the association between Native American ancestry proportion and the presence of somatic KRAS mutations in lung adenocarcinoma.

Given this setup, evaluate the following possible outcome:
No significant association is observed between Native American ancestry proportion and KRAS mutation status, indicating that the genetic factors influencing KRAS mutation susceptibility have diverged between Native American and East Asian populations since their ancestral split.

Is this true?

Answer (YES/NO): NO